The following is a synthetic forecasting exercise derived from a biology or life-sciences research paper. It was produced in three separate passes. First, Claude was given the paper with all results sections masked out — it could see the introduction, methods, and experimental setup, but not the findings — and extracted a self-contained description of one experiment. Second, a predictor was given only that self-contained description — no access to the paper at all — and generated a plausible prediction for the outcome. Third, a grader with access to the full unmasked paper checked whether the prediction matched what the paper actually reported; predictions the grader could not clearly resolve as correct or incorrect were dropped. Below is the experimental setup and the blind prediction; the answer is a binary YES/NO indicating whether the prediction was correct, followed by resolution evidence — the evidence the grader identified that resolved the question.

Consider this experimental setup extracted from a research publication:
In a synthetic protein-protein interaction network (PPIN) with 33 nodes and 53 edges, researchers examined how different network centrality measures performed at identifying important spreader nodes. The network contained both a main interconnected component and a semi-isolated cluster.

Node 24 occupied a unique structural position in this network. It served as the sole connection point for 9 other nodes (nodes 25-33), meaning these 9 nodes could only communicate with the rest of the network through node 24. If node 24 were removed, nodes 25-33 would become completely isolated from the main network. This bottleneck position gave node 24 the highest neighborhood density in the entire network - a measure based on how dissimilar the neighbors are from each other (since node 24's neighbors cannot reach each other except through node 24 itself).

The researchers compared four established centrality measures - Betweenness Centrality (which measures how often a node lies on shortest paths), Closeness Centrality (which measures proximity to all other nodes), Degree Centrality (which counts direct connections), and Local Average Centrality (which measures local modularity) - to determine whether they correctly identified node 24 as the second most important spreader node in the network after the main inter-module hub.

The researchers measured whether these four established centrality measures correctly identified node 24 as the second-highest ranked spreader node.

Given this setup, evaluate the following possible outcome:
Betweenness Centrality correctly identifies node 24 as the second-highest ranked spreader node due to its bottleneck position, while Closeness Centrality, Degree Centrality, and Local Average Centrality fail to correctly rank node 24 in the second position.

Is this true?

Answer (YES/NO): NO